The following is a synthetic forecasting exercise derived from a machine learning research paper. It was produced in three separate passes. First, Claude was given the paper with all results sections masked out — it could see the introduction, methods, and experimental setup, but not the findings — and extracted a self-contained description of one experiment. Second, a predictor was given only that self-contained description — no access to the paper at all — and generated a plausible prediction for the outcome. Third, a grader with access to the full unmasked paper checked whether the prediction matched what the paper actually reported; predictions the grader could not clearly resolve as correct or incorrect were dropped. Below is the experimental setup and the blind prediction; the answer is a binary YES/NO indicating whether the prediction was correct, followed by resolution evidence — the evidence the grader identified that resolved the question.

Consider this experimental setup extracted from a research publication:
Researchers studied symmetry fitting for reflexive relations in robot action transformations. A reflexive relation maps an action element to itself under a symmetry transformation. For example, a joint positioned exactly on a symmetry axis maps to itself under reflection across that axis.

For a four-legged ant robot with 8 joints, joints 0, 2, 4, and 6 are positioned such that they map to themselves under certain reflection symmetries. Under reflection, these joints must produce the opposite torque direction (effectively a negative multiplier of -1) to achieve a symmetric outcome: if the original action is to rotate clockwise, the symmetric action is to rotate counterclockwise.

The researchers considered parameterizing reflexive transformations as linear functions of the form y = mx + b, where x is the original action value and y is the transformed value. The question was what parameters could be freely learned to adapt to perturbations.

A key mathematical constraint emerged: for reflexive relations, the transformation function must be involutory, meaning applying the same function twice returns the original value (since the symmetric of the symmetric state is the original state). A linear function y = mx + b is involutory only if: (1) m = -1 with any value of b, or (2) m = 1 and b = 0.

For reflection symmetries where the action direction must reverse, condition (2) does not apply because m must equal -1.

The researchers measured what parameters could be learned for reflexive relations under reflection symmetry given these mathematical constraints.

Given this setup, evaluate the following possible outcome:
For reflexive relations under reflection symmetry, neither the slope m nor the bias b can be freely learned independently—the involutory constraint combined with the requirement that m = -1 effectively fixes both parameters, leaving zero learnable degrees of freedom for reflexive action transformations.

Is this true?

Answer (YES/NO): NO